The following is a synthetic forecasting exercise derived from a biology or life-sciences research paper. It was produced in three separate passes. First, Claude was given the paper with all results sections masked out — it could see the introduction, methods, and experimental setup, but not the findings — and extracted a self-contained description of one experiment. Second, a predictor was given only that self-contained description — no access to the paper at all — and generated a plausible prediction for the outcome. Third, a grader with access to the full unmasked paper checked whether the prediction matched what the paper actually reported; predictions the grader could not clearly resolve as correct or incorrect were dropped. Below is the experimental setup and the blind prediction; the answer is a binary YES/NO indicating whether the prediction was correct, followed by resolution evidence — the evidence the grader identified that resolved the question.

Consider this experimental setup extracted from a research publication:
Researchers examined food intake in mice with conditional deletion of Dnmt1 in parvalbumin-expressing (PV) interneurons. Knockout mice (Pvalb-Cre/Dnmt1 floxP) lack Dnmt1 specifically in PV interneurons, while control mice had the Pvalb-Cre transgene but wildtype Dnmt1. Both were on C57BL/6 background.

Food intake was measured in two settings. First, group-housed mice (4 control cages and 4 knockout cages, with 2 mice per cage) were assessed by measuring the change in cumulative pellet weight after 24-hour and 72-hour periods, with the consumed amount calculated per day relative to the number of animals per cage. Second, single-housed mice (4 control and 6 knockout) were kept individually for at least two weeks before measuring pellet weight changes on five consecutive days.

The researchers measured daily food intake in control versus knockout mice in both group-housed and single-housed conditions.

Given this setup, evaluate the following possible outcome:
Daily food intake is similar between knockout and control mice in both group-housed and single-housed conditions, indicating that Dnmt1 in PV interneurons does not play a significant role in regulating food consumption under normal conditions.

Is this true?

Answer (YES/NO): YES